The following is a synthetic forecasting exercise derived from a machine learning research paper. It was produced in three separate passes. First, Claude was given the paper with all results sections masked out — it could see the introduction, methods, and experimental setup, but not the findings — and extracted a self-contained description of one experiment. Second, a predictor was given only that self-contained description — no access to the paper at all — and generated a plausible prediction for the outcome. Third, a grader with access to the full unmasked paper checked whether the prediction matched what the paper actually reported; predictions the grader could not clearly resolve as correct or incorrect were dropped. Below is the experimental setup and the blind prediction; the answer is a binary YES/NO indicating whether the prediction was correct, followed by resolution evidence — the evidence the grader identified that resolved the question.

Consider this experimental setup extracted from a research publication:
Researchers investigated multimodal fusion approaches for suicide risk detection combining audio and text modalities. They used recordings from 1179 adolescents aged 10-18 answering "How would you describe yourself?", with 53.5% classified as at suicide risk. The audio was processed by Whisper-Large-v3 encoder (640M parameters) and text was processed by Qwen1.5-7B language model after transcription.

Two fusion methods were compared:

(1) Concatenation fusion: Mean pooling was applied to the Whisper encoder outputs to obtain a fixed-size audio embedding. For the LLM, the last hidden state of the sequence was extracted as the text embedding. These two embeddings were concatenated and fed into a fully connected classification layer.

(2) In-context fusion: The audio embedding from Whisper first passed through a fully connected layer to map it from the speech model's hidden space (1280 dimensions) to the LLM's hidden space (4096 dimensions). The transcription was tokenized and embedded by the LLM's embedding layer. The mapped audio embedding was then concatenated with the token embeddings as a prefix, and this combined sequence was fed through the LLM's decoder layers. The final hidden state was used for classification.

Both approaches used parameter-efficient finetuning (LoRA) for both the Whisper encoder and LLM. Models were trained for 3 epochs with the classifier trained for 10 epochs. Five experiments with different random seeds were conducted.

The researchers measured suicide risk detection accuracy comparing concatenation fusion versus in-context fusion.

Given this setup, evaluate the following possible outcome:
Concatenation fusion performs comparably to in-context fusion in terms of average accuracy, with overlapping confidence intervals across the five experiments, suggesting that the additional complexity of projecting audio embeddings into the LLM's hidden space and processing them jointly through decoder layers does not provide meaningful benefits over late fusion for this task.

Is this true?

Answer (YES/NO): NO